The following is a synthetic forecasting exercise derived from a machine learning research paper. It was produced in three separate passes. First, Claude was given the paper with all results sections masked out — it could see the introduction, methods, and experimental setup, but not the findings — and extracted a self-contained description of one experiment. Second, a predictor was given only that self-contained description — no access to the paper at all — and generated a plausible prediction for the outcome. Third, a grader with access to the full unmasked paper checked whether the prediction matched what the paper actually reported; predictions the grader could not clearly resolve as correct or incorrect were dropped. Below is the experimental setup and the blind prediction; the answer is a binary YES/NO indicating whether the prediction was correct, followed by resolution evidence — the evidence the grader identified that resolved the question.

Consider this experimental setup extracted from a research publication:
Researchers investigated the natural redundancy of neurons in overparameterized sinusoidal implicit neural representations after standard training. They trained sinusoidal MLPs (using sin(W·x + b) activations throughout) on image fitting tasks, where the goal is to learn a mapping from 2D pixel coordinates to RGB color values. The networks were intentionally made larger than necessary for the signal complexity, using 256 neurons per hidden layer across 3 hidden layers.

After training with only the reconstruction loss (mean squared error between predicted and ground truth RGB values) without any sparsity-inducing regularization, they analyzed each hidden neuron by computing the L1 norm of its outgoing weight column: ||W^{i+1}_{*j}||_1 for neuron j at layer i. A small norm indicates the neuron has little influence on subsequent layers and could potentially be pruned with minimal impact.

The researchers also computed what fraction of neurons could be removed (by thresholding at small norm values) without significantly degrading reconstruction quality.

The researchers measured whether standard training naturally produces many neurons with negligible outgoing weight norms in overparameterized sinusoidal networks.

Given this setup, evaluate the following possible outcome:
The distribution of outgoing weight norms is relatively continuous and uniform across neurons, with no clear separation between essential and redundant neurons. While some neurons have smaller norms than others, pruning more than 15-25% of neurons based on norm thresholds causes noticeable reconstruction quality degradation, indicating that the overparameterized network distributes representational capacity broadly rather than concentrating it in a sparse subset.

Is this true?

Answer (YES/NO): YES